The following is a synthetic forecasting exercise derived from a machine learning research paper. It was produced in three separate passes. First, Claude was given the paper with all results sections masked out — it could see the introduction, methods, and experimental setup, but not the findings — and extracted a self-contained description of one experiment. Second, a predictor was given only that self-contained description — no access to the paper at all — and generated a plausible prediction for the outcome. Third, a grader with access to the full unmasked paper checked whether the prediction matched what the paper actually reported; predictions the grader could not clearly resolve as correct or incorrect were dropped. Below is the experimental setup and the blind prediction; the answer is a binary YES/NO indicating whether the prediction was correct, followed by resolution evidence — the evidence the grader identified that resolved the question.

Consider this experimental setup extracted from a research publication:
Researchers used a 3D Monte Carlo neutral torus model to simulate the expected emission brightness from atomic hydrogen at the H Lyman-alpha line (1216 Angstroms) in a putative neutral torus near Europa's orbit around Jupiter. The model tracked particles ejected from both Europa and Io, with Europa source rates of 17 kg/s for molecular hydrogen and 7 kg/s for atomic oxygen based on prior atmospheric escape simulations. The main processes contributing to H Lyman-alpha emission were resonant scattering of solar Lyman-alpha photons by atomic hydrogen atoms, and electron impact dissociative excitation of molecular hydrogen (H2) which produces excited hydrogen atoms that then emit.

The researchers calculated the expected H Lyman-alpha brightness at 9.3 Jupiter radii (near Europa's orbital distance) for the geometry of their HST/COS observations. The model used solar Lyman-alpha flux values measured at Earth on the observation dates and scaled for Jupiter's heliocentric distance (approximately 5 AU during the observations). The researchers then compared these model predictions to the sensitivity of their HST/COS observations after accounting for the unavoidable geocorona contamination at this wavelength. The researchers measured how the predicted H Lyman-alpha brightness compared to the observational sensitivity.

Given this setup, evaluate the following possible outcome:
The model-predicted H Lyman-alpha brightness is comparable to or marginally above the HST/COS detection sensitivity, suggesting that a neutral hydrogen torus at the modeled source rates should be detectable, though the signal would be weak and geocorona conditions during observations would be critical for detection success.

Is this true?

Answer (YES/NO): NO